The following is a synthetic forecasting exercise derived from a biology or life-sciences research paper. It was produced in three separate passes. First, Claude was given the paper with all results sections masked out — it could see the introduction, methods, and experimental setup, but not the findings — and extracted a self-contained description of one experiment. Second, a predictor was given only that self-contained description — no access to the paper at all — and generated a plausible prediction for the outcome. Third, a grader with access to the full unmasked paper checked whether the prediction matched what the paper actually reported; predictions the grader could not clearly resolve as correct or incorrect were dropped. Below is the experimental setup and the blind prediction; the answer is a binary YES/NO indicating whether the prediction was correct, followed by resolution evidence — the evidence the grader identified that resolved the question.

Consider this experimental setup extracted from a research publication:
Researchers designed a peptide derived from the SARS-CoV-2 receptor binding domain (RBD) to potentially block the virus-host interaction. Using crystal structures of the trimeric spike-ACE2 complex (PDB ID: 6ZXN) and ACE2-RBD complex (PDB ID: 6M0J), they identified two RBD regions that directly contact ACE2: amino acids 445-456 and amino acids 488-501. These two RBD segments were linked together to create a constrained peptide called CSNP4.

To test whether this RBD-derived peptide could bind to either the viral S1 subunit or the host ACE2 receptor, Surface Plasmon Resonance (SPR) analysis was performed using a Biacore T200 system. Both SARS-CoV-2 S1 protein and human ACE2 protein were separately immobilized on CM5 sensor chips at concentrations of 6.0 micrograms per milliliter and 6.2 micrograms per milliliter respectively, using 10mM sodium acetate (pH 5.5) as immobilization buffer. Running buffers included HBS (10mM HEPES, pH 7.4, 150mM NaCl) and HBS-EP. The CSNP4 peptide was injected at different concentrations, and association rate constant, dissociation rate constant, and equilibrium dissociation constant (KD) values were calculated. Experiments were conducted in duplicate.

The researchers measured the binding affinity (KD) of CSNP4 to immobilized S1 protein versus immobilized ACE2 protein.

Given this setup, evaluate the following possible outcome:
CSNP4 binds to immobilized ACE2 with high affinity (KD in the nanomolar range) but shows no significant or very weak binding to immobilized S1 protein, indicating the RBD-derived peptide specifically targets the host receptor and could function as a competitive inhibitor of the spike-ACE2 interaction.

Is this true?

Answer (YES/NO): NO